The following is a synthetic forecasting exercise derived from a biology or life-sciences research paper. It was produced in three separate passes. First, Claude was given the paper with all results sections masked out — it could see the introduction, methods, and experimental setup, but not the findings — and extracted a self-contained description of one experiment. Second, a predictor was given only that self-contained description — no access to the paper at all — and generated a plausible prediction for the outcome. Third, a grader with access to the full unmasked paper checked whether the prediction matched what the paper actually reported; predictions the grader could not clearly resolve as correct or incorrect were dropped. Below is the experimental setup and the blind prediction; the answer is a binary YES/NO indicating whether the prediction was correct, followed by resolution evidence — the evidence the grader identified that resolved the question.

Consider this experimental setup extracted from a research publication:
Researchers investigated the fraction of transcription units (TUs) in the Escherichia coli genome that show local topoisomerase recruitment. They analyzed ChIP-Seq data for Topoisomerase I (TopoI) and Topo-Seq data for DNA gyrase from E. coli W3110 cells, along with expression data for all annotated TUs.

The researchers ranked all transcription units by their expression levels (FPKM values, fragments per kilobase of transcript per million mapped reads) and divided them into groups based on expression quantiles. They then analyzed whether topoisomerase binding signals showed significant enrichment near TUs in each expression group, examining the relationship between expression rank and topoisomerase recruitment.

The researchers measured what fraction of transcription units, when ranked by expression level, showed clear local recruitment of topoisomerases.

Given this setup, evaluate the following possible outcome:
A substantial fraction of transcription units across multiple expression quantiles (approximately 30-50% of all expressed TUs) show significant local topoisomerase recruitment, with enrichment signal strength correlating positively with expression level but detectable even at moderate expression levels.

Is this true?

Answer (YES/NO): YES